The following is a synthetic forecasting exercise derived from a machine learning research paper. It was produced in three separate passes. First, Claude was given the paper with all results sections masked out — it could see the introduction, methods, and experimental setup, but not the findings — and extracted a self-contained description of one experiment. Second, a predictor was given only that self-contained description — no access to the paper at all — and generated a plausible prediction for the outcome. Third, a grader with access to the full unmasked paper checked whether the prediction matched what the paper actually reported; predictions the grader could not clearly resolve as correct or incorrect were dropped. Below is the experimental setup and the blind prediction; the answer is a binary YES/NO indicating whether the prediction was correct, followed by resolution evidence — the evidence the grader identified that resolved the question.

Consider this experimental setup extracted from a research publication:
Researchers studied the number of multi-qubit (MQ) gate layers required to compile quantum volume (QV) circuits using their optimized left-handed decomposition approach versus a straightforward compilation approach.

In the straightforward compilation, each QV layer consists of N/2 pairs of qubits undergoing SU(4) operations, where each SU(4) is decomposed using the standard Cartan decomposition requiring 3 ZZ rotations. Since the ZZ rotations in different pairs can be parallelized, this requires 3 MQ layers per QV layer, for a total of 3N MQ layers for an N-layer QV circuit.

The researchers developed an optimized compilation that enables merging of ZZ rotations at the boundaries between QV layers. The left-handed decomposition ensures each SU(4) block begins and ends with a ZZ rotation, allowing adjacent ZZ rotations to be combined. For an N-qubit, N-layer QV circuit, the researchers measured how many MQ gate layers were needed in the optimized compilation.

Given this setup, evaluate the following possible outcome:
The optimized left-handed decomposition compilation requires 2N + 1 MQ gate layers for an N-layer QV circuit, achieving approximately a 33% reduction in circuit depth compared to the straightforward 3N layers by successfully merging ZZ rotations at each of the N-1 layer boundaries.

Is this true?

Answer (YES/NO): YES